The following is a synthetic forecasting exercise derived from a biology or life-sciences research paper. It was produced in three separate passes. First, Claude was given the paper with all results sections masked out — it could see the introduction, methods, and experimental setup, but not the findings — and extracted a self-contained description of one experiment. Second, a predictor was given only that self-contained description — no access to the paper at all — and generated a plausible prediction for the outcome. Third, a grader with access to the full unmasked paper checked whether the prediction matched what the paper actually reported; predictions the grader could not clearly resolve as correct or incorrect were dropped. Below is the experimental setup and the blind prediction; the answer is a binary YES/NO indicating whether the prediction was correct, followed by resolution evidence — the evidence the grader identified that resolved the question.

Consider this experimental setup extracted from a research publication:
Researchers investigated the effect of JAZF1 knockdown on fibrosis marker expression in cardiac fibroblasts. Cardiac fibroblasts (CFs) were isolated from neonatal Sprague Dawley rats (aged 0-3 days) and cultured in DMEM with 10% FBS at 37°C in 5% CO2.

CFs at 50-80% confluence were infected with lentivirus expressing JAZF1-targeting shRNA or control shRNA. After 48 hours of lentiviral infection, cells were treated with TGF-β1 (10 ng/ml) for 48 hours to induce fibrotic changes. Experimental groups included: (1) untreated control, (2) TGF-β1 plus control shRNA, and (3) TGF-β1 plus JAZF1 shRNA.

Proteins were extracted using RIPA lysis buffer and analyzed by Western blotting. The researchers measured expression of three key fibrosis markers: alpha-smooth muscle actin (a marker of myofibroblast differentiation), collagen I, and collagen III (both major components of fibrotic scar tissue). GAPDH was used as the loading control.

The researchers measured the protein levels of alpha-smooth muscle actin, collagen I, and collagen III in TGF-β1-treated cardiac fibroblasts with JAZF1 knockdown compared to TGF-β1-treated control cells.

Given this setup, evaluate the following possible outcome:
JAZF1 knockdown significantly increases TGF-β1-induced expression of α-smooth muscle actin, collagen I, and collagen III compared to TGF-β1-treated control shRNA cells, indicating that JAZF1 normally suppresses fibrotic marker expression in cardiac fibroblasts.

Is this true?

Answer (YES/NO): NO